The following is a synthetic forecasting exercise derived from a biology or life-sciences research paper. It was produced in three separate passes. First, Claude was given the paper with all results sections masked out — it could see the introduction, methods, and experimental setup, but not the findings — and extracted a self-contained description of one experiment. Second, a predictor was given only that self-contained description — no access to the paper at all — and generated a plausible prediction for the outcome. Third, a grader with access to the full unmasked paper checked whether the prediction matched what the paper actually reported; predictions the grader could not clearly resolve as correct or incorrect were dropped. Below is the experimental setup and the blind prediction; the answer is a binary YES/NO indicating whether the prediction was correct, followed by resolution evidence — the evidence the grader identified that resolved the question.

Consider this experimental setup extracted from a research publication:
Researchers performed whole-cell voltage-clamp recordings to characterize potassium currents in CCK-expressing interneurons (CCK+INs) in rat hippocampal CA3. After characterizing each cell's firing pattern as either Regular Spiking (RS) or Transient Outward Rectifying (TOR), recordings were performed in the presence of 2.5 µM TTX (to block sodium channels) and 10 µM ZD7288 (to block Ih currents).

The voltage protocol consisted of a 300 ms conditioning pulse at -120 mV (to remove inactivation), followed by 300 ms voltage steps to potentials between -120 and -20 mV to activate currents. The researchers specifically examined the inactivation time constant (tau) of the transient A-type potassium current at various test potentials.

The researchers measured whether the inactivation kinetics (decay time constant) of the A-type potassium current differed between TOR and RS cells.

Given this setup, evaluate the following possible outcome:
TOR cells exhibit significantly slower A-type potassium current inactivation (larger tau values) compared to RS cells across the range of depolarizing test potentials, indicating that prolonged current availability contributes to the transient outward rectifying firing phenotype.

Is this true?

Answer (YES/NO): YES